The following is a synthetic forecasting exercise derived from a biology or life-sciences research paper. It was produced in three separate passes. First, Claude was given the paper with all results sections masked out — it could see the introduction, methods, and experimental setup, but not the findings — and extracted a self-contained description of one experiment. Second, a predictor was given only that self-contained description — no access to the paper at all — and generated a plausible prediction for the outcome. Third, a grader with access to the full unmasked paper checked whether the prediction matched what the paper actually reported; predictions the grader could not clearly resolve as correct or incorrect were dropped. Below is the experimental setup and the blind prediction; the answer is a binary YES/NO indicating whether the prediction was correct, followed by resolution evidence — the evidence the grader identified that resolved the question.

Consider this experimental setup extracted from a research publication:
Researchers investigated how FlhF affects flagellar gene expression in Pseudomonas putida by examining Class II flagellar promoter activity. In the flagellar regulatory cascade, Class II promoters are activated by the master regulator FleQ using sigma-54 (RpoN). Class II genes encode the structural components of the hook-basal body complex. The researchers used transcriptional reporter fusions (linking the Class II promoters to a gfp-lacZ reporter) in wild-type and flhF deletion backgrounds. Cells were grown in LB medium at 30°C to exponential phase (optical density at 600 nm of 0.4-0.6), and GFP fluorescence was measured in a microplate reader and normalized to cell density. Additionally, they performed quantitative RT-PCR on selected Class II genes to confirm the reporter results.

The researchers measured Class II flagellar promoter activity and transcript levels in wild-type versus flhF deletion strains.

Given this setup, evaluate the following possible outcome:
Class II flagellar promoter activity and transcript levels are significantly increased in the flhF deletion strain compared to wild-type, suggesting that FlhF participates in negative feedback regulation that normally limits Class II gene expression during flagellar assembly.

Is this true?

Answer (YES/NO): NO